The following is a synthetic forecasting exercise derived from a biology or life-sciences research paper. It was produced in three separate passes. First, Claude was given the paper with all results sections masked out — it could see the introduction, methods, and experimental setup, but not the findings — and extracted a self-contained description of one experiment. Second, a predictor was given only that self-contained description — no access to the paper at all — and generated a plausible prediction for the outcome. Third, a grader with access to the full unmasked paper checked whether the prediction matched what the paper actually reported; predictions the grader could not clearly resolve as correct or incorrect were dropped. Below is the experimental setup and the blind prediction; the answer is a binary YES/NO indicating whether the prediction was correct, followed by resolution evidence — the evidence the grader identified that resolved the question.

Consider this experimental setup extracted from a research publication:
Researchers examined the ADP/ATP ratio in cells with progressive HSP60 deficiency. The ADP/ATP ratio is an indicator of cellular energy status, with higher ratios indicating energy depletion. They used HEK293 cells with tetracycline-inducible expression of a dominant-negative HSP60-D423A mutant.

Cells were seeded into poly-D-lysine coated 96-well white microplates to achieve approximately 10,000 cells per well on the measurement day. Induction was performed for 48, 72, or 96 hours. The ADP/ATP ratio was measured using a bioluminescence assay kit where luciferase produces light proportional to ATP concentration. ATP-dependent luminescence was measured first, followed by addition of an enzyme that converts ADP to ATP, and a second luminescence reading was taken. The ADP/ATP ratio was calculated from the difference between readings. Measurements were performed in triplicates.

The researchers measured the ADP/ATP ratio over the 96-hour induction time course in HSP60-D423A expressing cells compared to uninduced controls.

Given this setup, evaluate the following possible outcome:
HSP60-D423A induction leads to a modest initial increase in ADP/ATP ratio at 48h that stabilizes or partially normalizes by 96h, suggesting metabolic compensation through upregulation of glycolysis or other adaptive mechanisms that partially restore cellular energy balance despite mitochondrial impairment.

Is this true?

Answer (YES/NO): NO